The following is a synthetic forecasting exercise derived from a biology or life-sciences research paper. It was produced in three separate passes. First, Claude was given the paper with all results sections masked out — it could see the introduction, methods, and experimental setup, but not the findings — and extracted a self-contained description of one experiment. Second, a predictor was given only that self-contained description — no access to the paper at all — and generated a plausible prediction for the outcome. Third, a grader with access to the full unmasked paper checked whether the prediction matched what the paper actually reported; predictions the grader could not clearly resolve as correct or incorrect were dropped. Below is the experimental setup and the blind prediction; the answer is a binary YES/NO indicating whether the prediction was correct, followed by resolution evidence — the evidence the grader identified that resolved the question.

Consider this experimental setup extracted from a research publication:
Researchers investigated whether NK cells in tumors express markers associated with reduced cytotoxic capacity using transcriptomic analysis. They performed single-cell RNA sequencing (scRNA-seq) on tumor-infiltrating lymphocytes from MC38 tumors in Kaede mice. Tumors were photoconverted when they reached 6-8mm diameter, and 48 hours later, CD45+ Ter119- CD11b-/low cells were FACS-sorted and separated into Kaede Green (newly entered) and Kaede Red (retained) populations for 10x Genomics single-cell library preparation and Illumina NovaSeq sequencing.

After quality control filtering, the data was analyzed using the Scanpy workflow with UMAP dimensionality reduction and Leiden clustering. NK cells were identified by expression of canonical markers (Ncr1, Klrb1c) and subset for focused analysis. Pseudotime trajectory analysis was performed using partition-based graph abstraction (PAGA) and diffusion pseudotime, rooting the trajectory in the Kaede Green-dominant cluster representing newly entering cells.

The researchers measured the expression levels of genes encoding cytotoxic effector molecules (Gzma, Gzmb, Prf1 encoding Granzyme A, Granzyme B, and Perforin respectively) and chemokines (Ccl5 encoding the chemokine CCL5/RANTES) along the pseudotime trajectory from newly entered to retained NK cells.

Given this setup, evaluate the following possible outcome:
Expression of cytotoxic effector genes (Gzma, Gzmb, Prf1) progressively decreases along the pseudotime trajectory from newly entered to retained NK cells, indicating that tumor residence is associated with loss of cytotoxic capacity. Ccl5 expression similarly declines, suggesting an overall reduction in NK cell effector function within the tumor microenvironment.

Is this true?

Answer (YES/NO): NO